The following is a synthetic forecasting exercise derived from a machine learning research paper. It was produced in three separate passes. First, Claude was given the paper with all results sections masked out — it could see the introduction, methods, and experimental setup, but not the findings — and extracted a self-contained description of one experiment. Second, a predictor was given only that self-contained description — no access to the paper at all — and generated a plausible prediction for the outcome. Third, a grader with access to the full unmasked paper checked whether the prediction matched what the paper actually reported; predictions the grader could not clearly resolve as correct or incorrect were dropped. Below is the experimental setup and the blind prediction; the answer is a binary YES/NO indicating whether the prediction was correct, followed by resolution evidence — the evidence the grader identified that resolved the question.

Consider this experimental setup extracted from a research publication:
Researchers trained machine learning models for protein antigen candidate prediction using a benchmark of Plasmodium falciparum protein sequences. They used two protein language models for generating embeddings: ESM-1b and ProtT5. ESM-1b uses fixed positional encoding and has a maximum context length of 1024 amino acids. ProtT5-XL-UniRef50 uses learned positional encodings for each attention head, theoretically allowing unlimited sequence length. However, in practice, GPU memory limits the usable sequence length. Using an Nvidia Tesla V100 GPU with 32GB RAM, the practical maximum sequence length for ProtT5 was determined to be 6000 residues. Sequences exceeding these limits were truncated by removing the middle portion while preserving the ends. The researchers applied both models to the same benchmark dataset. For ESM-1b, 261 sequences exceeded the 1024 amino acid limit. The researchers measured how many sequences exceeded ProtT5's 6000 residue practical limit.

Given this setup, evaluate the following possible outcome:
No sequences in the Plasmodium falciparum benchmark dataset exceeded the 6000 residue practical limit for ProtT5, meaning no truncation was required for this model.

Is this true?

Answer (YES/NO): NO